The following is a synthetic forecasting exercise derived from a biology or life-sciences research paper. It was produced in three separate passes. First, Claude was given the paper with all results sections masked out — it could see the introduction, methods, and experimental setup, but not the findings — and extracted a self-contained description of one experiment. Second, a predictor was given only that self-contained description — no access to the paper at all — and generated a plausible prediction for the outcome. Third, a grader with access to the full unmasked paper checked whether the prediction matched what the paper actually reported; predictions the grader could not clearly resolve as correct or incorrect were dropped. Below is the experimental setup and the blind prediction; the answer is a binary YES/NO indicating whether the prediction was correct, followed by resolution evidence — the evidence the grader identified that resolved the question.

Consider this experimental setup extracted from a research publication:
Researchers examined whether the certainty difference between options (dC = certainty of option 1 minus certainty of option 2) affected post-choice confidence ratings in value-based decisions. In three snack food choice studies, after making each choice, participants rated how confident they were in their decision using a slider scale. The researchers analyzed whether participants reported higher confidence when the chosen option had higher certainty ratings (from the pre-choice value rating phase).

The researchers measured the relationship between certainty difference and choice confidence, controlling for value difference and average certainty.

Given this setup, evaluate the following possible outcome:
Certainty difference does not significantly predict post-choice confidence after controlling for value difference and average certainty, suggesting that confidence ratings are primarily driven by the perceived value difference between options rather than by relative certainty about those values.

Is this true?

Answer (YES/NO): NO